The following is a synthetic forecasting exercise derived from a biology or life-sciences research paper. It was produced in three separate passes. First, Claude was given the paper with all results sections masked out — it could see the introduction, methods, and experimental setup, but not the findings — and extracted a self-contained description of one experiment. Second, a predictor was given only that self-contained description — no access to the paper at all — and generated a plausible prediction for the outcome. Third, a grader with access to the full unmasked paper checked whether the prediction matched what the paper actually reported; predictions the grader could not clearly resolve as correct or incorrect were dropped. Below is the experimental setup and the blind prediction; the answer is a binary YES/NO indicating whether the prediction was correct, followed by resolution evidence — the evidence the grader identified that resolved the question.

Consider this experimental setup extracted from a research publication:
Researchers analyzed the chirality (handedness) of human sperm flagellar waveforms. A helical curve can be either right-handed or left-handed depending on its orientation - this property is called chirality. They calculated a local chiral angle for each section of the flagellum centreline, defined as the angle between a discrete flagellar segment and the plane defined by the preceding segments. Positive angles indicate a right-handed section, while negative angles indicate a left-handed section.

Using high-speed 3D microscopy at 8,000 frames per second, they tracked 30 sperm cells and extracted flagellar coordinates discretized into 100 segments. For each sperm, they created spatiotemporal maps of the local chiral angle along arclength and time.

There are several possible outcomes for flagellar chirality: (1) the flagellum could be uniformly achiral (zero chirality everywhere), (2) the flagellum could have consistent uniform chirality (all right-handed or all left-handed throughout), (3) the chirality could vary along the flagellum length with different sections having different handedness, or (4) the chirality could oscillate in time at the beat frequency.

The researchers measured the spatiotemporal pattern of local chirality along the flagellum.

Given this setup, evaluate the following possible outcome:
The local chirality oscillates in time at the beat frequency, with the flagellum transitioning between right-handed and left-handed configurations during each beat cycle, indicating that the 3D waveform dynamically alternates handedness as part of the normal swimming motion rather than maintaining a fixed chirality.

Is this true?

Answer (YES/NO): NO